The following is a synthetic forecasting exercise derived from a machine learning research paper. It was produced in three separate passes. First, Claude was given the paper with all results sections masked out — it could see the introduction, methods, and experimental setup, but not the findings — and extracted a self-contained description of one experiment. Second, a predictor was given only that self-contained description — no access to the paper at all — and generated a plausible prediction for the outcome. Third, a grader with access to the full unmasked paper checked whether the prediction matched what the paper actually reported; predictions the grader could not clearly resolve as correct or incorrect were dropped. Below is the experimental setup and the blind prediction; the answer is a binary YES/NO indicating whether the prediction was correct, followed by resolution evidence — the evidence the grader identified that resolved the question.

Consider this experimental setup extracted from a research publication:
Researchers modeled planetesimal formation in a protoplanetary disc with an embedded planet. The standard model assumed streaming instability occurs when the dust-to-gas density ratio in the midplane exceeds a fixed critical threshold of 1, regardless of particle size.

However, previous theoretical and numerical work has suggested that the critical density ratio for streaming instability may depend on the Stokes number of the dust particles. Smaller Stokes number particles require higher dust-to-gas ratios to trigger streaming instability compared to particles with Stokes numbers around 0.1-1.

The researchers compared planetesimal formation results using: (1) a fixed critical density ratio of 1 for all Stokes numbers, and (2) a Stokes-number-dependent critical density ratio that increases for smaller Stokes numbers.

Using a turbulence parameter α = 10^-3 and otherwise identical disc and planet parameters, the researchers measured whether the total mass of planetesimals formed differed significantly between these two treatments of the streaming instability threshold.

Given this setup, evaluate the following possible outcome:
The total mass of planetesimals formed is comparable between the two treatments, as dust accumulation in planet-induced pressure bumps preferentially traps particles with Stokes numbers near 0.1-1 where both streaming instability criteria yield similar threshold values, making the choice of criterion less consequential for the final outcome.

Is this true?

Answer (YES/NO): NO